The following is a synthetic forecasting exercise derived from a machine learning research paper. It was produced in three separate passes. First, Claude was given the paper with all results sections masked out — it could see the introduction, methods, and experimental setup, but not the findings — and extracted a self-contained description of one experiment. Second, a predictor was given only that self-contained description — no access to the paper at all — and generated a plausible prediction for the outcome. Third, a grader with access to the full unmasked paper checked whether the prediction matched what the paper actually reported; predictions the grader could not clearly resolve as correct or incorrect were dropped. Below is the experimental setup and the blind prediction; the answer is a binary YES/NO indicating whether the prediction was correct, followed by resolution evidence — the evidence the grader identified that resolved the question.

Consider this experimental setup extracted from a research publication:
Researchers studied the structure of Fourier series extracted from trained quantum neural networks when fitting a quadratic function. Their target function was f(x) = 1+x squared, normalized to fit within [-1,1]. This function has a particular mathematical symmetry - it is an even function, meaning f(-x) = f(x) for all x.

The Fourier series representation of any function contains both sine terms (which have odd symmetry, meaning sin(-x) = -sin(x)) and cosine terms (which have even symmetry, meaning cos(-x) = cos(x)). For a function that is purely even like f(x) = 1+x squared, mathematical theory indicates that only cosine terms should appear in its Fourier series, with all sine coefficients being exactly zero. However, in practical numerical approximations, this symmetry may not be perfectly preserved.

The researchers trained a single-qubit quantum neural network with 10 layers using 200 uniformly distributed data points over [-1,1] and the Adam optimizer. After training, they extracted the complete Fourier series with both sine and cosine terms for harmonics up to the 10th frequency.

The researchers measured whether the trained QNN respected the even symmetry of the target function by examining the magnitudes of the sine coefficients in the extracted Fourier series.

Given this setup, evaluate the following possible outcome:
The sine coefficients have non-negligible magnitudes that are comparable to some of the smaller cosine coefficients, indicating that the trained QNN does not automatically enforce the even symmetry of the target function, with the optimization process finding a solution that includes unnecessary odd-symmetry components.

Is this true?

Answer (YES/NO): YES